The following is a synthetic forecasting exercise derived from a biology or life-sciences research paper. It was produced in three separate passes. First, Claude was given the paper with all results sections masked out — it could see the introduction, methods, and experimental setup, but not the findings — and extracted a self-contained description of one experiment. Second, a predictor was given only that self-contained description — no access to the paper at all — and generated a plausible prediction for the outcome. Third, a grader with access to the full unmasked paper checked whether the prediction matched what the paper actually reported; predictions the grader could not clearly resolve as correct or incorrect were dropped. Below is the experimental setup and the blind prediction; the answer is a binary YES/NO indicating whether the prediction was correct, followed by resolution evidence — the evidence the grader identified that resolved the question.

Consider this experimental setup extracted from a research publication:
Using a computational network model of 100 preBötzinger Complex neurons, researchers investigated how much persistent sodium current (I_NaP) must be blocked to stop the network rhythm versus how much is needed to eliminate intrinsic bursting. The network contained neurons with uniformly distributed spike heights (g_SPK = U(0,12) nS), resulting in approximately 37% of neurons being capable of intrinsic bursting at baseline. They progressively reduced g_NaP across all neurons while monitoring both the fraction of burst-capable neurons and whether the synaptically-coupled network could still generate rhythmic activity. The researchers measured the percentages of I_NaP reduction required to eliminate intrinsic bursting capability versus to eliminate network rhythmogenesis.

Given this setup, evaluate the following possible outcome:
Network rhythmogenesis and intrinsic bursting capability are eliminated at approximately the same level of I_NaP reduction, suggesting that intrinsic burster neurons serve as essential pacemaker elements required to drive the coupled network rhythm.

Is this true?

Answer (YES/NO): NO